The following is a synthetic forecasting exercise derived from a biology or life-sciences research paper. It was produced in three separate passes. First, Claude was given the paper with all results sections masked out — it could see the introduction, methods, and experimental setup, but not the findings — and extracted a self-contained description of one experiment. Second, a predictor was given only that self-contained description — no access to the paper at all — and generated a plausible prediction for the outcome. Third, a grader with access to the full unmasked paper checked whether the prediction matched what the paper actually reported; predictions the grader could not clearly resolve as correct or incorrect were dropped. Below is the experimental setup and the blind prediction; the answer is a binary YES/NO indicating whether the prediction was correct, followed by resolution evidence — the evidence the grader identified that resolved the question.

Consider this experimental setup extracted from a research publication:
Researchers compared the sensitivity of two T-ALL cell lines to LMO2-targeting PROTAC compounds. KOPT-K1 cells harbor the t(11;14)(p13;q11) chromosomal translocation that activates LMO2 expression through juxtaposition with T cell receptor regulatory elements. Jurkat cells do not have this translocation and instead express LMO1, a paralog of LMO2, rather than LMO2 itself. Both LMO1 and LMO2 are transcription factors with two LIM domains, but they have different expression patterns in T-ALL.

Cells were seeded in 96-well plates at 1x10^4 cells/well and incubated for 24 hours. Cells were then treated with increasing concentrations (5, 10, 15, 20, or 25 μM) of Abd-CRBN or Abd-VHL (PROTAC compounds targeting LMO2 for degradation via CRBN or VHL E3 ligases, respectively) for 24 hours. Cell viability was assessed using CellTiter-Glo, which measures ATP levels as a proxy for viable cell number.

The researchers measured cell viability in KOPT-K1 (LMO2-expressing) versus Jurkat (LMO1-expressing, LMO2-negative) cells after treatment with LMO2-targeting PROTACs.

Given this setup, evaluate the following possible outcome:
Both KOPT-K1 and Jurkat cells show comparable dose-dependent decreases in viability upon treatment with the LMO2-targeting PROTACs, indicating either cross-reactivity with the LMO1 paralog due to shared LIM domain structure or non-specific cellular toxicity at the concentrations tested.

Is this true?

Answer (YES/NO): NO